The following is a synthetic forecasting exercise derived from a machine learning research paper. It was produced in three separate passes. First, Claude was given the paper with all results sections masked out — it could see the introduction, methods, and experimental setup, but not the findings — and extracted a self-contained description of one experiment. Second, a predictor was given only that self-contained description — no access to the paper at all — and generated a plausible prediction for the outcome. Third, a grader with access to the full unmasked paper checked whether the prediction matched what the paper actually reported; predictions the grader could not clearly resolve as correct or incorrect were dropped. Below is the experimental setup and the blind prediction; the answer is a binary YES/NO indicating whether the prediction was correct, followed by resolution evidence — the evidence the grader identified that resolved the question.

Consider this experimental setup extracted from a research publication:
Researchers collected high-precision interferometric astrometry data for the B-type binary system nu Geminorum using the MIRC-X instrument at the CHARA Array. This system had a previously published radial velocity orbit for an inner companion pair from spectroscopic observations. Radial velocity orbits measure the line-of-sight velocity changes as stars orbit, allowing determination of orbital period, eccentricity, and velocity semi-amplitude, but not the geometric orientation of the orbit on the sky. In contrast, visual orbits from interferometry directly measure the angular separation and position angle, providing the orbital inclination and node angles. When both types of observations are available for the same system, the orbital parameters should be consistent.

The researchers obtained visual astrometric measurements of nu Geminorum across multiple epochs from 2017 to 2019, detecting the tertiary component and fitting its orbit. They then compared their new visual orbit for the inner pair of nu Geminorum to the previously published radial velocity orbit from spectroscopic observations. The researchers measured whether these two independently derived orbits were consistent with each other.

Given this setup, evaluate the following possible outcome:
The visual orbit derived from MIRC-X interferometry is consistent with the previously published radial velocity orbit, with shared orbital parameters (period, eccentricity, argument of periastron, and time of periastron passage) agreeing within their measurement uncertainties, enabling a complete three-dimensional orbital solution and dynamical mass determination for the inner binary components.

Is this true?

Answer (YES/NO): NO